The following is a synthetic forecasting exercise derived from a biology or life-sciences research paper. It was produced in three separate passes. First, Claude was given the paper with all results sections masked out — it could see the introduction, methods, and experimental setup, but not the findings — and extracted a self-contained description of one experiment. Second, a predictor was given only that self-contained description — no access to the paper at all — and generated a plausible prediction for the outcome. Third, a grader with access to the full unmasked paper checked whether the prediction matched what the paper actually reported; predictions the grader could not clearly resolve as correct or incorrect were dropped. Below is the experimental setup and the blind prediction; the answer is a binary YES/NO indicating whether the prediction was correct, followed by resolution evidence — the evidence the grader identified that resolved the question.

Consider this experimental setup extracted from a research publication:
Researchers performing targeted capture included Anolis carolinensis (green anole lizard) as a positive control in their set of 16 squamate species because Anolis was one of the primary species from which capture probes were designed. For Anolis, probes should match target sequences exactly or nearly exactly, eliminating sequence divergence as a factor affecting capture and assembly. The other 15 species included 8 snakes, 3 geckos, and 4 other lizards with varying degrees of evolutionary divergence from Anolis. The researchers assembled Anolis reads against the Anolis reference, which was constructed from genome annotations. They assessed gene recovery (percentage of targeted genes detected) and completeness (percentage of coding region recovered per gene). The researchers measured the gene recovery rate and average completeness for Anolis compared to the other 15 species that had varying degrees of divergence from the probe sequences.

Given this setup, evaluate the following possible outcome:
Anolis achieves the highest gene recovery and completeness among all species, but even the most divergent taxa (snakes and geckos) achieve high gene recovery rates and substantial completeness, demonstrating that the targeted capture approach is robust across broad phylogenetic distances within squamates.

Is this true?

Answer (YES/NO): YES